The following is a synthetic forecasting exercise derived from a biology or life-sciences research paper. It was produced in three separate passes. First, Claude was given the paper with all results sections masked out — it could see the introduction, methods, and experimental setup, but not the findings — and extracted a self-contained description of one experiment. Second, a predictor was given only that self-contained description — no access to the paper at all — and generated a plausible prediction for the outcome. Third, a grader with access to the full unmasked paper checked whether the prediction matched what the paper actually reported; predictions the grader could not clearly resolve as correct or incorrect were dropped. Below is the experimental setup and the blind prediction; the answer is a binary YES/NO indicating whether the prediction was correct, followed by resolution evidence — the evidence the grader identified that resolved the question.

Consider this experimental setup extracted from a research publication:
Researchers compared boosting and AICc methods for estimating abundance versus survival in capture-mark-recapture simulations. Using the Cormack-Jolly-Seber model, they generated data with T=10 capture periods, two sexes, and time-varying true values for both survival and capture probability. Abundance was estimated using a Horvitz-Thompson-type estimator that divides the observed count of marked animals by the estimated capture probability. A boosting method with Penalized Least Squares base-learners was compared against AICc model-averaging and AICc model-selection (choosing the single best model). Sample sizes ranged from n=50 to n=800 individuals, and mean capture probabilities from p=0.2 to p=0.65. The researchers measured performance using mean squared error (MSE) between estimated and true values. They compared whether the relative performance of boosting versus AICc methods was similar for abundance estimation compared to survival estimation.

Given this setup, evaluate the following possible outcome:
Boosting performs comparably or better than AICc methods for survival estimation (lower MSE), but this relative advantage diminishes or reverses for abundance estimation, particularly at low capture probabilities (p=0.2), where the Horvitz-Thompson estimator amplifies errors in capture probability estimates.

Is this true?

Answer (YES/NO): NO